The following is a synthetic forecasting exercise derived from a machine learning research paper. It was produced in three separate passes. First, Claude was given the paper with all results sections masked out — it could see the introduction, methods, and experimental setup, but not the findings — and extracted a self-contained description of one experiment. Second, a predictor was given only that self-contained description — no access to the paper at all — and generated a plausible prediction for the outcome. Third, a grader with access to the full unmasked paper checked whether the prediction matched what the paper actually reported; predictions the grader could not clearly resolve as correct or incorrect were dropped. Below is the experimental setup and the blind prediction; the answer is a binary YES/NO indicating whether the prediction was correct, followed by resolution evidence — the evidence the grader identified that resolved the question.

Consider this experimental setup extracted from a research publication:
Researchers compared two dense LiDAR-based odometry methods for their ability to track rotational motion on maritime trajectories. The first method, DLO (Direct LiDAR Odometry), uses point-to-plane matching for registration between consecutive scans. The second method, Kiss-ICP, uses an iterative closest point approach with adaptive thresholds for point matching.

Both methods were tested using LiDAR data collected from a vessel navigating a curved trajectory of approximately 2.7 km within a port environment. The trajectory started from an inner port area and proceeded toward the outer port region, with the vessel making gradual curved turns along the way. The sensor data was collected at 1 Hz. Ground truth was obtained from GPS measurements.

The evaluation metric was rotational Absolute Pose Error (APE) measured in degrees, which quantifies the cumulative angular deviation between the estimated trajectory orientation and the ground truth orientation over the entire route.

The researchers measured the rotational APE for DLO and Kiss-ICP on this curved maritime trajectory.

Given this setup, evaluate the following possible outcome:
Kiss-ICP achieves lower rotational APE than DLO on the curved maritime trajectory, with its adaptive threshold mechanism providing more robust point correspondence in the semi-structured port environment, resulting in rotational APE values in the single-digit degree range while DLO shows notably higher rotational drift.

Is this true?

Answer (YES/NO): NO